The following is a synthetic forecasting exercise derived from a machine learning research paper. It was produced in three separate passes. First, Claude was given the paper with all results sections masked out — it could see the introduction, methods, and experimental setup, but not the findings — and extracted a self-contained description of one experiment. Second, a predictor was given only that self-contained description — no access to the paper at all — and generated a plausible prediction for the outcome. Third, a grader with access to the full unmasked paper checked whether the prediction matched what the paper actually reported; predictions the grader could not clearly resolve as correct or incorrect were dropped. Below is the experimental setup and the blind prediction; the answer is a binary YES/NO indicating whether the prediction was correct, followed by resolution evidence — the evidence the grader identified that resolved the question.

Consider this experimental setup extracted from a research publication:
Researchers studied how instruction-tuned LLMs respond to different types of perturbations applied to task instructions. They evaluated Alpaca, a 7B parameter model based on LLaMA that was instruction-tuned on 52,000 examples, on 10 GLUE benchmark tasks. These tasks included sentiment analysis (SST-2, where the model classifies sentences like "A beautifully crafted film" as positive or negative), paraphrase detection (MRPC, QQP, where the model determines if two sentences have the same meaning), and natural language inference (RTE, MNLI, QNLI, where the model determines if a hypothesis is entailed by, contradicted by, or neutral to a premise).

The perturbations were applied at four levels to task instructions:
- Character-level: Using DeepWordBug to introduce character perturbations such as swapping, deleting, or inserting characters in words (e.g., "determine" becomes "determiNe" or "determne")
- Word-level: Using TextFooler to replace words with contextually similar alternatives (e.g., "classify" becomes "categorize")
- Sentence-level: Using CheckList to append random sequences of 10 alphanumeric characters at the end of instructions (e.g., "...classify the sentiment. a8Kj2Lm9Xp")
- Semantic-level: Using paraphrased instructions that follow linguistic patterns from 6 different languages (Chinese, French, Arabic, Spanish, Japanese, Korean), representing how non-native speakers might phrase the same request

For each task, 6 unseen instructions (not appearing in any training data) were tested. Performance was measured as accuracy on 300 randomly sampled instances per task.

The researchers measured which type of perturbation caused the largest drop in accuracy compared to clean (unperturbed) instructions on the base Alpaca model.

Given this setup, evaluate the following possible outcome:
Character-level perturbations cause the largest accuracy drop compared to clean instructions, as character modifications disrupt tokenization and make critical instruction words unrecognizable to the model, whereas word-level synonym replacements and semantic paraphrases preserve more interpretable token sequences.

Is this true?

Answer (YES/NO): NO